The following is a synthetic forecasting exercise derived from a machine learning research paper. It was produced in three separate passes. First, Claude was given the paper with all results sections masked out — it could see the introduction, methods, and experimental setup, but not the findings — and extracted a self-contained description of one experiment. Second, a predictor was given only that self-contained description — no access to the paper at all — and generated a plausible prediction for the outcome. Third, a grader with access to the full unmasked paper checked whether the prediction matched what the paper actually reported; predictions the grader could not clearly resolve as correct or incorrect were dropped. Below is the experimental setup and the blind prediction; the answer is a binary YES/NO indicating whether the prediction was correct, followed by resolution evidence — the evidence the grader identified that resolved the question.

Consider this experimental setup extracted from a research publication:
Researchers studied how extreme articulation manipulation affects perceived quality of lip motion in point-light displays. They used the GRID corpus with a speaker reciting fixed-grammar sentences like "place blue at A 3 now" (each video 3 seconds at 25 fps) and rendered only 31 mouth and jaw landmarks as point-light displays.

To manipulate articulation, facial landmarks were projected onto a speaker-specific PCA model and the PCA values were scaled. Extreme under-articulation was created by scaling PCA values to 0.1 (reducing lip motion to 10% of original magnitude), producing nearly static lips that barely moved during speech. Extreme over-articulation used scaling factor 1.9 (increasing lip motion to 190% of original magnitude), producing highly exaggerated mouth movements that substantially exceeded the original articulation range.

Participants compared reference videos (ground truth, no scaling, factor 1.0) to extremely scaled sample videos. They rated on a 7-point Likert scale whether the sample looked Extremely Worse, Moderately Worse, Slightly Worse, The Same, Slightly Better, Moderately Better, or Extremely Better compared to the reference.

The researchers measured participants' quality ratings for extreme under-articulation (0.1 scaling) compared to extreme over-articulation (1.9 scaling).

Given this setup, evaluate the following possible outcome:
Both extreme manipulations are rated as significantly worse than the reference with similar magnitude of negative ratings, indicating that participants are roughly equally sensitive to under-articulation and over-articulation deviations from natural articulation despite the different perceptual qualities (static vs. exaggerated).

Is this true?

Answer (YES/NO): NO